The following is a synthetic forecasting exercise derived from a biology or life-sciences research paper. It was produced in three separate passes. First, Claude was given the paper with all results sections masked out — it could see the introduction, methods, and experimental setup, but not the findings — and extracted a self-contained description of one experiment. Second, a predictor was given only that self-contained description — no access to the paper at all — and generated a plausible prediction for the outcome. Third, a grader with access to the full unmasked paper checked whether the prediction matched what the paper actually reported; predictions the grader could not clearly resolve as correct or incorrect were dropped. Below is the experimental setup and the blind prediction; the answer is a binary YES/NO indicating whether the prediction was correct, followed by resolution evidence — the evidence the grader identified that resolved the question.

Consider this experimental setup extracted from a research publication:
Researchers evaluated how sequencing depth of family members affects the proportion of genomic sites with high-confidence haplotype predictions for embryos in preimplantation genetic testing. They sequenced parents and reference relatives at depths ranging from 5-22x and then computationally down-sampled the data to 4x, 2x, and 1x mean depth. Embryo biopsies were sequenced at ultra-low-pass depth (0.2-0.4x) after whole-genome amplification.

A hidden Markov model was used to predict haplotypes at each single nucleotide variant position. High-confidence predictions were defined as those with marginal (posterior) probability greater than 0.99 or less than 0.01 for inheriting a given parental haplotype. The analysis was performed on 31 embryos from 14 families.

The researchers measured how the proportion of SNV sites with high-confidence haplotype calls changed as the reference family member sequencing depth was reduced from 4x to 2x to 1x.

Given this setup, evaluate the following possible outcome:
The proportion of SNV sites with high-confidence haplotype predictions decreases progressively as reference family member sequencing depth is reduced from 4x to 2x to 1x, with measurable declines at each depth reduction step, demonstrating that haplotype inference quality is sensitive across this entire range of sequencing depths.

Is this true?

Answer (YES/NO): NO